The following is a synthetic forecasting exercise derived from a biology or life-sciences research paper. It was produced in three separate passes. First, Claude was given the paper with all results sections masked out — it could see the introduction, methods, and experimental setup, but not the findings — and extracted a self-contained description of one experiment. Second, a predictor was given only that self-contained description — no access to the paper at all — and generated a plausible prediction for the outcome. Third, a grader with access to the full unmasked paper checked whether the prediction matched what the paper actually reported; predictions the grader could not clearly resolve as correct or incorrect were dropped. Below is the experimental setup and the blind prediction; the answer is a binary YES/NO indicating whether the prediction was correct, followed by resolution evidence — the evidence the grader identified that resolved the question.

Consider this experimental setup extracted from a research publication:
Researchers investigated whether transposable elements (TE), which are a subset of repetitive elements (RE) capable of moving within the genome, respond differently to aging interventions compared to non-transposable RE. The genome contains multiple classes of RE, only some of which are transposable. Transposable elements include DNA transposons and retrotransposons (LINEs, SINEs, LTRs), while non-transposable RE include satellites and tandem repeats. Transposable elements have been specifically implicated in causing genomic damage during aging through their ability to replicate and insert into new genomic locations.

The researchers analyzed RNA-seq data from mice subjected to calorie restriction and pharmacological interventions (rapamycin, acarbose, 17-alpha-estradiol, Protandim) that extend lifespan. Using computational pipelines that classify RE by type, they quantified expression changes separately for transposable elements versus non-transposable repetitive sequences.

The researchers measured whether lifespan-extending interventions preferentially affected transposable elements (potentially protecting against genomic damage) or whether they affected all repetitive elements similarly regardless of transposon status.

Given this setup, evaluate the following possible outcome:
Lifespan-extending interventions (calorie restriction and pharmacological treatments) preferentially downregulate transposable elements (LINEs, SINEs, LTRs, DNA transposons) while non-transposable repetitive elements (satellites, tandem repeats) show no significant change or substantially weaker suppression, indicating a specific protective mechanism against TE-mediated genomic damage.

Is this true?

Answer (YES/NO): NO